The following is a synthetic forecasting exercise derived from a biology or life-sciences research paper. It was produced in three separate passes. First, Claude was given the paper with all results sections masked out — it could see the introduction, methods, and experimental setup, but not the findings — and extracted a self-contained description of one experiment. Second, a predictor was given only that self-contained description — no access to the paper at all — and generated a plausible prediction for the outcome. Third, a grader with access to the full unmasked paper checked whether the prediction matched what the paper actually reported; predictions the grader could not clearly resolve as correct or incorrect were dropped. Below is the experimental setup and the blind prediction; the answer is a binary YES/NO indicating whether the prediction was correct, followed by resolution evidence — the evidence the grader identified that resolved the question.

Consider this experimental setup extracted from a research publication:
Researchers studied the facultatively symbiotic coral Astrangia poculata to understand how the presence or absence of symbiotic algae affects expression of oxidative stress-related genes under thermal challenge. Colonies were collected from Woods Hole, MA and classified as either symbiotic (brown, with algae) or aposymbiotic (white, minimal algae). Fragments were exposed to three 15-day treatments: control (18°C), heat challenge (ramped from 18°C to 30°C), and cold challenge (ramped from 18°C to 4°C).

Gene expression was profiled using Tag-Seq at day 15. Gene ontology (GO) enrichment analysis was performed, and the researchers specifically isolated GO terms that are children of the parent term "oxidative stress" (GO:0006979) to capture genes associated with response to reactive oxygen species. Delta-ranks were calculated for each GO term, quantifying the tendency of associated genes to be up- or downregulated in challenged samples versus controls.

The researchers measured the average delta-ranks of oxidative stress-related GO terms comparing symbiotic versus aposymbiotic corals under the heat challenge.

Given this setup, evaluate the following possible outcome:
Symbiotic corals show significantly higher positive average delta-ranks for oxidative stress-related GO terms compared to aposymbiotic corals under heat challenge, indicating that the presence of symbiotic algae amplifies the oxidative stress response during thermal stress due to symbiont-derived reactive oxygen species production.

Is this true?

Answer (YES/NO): NO